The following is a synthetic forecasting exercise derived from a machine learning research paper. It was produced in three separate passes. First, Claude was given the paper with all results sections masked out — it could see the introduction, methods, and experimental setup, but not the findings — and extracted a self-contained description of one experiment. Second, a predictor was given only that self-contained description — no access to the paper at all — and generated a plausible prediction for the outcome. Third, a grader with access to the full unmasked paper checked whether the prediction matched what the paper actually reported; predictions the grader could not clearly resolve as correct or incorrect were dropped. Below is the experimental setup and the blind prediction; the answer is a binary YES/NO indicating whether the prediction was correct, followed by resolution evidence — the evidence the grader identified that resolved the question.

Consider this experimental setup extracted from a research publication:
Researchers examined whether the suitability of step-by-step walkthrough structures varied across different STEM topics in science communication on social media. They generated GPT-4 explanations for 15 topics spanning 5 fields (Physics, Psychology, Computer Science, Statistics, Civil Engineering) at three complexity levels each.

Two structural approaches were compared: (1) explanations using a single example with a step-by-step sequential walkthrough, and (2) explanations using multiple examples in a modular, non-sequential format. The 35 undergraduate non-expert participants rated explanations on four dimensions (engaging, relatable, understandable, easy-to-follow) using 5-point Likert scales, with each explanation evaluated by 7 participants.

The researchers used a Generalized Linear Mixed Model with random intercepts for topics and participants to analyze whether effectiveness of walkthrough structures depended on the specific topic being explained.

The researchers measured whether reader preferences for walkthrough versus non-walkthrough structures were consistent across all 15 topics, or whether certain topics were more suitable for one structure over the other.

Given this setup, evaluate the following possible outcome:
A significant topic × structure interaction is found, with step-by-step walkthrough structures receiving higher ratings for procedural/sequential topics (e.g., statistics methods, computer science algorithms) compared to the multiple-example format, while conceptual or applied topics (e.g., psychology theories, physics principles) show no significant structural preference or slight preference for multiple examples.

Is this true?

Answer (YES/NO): NO